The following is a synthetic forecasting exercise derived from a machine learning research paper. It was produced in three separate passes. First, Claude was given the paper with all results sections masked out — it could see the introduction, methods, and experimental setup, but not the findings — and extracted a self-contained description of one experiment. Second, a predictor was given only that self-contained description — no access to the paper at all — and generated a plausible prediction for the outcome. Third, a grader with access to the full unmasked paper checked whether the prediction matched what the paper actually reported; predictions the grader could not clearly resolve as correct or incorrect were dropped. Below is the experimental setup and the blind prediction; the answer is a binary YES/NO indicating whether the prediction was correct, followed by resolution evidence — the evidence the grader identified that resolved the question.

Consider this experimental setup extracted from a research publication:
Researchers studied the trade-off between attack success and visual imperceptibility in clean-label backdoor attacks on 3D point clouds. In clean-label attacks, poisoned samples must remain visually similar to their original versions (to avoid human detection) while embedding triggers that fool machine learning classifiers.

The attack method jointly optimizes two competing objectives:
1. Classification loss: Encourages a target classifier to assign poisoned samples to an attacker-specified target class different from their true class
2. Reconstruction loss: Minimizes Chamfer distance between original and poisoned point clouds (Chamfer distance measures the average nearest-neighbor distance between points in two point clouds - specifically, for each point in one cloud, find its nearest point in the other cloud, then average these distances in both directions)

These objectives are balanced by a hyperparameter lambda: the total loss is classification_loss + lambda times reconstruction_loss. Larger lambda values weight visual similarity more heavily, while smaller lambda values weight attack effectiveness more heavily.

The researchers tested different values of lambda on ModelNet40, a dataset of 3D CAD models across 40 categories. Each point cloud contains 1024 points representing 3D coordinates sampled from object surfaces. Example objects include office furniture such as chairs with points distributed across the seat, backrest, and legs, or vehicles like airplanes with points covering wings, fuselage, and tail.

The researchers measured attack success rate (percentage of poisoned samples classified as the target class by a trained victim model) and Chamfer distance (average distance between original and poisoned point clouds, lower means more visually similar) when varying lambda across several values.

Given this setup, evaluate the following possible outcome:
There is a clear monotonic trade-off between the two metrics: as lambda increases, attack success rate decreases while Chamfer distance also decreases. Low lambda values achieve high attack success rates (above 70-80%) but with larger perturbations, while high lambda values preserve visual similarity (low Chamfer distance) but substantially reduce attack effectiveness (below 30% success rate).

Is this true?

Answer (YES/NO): NO